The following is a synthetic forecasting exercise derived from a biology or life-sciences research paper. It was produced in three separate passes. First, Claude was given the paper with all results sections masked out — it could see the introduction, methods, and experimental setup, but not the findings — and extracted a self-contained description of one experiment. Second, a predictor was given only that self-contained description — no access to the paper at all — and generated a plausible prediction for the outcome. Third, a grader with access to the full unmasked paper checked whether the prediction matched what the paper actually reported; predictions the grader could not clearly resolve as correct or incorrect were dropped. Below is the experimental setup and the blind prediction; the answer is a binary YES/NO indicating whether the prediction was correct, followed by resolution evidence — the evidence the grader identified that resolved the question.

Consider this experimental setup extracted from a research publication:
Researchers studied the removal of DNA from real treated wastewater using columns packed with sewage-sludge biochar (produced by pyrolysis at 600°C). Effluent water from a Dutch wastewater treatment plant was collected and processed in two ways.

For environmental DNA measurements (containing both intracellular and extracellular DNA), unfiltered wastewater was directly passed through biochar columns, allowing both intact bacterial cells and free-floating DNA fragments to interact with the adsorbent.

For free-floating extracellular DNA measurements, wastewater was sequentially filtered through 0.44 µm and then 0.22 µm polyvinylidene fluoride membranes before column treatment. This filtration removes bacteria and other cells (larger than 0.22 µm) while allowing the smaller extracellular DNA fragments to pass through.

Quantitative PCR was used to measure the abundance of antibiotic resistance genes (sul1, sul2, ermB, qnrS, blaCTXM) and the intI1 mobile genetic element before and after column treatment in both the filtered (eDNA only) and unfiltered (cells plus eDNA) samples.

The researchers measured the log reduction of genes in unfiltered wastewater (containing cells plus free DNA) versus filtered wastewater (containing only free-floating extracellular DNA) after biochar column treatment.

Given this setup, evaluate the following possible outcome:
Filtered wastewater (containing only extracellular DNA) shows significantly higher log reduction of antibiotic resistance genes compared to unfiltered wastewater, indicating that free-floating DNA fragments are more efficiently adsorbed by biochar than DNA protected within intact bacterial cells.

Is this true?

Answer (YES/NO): NO